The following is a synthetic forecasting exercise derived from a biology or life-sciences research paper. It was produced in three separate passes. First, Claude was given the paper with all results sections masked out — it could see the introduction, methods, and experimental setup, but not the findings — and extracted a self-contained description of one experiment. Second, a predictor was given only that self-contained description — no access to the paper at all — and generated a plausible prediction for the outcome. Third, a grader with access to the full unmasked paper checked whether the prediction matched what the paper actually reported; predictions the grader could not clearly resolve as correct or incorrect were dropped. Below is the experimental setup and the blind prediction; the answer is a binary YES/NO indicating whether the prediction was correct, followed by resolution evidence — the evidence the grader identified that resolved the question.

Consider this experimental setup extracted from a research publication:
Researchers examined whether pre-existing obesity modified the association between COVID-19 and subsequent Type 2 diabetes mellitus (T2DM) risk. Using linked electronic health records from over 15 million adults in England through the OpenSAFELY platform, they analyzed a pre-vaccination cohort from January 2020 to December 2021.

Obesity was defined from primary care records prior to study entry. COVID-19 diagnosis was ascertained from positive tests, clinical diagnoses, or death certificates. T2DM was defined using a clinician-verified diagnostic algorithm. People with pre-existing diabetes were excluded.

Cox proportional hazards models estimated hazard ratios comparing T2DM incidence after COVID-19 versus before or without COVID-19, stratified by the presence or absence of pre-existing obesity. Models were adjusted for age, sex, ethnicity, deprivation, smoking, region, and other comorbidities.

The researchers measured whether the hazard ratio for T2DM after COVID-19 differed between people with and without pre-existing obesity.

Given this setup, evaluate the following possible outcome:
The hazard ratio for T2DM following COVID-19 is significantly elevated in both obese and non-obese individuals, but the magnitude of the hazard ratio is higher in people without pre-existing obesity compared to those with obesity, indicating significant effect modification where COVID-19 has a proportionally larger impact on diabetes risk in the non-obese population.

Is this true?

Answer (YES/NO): NO